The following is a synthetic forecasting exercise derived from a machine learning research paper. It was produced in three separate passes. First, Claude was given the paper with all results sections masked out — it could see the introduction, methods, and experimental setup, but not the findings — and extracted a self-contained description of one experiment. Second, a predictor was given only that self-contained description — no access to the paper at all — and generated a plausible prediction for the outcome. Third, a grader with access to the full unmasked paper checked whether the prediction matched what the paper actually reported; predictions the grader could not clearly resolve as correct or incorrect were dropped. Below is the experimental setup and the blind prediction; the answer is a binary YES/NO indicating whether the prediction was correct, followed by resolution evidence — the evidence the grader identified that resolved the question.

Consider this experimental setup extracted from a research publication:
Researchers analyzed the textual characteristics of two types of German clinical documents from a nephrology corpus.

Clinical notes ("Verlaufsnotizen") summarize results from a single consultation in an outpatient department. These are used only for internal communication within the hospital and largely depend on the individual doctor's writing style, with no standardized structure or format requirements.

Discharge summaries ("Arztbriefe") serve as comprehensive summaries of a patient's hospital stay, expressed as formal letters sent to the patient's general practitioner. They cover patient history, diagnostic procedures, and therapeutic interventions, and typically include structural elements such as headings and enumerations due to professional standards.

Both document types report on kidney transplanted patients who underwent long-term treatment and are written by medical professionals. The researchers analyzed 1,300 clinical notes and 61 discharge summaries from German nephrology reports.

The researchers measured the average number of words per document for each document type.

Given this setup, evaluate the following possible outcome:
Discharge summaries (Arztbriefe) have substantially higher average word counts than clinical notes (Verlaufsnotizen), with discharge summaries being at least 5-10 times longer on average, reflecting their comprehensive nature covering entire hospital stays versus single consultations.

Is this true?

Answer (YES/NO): NO